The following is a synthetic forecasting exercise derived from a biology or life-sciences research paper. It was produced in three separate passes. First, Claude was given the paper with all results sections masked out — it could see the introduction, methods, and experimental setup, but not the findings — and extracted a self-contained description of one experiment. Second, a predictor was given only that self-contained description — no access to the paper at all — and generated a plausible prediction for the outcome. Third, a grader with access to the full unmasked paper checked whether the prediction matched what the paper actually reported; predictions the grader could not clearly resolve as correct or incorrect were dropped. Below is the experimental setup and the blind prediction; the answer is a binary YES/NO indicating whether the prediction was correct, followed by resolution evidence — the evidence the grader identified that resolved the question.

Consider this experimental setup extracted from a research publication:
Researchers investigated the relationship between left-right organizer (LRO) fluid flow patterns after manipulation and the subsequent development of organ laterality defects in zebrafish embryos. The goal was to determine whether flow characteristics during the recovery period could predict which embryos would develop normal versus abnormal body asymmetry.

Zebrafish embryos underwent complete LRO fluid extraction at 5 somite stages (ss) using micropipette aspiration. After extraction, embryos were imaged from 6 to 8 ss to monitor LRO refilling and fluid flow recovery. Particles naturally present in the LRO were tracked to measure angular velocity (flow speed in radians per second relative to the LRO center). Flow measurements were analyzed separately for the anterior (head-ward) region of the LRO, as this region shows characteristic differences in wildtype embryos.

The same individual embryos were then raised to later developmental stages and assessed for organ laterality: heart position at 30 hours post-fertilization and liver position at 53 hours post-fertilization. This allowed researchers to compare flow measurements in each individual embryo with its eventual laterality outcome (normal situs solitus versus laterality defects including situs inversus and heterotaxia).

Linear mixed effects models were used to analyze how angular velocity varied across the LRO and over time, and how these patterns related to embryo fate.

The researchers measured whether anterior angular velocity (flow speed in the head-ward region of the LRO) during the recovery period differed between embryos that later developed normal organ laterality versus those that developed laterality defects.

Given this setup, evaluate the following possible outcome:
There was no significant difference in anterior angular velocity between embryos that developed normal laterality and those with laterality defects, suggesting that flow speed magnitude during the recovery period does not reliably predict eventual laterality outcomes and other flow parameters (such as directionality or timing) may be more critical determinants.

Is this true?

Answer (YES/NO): NO